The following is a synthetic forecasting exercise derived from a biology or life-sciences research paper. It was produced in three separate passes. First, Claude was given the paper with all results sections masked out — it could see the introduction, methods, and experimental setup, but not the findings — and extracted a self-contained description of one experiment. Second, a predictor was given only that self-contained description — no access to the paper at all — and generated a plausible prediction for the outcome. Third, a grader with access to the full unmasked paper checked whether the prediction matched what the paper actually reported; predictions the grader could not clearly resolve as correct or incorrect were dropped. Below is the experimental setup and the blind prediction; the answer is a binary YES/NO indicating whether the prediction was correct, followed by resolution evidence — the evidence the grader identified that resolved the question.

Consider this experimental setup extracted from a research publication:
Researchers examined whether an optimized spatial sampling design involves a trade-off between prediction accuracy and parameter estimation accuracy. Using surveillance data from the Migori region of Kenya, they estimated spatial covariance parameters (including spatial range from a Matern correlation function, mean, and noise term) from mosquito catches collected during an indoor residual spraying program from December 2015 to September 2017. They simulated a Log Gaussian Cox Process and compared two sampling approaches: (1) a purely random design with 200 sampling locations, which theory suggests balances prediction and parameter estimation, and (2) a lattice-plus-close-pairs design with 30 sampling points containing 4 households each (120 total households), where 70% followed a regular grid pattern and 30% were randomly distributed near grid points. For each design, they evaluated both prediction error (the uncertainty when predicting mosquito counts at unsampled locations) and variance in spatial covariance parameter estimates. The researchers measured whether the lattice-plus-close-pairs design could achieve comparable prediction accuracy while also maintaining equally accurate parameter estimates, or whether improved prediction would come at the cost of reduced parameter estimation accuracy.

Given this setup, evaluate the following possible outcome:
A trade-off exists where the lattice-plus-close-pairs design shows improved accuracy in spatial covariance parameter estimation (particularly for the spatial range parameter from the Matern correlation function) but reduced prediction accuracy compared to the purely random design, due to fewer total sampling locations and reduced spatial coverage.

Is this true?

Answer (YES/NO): NO